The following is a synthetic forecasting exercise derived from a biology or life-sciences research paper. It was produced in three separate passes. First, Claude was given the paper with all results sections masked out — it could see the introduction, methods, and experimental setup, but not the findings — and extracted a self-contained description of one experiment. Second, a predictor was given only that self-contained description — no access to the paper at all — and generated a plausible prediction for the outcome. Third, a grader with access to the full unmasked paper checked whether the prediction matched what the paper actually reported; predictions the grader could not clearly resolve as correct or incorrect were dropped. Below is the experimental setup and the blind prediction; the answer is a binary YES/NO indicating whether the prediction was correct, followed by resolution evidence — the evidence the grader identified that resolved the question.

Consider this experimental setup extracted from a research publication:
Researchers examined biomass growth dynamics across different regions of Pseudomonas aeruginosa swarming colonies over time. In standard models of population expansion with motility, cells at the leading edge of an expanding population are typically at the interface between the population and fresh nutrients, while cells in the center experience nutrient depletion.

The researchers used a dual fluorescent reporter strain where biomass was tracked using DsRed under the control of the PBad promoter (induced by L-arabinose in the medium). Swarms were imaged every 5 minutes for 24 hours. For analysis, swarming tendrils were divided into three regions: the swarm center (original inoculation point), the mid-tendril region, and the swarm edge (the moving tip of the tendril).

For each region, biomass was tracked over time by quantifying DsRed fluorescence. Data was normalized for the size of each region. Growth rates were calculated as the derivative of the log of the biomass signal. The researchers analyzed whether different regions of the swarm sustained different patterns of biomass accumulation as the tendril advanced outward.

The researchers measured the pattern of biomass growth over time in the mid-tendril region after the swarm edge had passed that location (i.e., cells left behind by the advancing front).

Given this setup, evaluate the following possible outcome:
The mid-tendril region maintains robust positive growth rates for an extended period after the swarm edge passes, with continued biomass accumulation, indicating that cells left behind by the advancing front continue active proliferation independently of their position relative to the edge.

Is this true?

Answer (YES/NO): YES